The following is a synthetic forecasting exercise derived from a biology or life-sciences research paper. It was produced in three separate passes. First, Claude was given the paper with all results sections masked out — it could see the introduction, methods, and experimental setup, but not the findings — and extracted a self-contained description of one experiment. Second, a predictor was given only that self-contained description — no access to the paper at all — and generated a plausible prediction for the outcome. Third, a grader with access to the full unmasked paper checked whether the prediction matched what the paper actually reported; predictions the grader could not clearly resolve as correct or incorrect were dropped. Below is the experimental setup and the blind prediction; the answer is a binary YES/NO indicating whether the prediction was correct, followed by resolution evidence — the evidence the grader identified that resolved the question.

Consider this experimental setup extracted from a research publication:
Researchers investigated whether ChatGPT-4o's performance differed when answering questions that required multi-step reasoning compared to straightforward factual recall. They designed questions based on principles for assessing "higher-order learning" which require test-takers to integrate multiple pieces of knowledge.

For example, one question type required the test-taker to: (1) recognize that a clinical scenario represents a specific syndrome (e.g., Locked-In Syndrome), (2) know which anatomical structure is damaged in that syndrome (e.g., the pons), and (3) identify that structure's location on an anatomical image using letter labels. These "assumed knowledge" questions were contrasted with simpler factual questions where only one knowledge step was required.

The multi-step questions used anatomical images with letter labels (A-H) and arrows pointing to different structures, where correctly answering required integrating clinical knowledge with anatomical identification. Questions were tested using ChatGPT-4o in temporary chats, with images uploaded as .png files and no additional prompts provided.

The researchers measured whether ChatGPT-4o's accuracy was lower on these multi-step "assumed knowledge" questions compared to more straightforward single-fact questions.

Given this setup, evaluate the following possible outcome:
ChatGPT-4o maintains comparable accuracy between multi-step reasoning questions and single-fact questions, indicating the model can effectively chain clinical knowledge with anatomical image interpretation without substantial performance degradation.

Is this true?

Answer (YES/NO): NO